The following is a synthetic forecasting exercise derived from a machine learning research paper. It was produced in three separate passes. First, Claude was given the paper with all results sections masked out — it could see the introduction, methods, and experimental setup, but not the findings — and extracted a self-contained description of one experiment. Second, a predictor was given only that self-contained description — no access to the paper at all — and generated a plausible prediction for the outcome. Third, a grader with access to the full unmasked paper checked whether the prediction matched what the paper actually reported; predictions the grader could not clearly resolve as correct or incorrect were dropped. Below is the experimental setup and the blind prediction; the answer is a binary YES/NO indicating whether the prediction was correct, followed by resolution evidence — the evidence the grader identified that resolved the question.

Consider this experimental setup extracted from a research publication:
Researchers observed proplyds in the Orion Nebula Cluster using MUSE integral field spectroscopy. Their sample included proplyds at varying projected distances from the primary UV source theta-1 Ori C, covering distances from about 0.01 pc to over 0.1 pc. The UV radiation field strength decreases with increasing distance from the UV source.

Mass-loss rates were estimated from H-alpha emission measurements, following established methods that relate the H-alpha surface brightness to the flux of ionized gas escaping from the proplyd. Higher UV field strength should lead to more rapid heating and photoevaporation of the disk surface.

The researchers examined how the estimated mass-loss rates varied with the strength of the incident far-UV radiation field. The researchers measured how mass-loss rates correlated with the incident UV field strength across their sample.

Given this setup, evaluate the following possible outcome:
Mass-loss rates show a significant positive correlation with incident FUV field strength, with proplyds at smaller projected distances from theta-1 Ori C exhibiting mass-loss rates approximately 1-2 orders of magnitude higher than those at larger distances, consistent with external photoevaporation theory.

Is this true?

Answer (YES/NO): NO